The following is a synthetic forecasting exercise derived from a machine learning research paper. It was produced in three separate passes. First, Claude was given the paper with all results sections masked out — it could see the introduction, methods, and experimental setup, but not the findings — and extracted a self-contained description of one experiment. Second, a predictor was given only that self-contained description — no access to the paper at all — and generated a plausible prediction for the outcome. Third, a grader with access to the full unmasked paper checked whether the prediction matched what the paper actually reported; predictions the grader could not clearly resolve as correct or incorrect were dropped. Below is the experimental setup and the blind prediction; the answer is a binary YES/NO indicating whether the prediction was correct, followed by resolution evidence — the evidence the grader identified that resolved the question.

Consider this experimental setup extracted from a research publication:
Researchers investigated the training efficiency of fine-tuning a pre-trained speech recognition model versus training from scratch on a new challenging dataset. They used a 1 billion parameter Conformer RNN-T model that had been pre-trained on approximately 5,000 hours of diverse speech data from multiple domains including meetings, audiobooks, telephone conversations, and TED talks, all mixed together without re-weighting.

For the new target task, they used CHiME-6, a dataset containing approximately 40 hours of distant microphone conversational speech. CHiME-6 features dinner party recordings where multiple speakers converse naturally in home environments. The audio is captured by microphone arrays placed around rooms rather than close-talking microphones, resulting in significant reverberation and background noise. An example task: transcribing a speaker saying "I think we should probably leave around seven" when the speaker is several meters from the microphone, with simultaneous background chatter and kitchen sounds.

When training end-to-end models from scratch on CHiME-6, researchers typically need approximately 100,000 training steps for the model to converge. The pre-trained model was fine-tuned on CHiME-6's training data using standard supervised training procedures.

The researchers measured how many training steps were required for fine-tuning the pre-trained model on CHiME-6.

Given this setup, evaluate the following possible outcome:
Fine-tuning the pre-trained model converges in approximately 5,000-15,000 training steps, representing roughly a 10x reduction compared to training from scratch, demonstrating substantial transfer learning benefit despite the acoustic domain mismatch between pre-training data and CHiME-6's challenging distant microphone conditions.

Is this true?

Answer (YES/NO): YES